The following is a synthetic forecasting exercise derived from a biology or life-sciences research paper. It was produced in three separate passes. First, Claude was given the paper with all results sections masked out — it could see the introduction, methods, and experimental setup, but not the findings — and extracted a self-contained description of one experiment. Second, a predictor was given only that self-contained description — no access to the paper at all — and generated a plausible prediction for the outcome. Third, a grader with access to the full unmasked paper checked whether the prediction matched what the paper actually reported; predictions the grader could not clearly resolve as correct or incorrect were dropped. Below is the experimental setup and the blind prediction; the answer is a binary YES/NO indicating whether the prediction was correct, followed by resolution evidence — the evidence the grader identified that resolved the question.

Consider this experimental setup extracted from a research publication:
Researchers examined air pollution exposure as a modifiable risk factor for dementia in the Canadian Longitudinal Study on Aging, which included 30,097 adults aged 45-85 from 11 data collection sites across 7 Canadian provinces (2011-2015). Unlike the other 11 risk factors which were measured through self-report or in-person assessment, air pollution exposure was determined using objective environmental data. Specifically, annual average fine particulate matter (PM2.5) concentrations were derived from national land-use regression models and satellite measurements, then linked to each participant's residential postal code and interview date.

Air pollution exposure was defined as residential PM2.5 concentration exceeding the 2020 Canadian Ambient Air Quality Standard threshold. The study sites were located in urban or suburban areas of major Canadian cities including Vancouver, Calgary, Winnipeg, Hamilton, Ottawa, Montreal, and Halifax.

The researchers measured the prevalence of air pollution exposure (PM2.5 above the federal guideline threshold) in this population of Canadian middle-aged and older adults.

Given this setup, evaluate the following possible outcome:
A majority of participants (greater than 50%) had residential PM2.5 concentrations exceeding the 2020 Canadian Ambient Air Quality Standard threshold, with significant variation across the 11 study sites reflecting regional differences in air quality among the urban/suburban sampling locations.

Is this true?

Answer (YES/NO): NO